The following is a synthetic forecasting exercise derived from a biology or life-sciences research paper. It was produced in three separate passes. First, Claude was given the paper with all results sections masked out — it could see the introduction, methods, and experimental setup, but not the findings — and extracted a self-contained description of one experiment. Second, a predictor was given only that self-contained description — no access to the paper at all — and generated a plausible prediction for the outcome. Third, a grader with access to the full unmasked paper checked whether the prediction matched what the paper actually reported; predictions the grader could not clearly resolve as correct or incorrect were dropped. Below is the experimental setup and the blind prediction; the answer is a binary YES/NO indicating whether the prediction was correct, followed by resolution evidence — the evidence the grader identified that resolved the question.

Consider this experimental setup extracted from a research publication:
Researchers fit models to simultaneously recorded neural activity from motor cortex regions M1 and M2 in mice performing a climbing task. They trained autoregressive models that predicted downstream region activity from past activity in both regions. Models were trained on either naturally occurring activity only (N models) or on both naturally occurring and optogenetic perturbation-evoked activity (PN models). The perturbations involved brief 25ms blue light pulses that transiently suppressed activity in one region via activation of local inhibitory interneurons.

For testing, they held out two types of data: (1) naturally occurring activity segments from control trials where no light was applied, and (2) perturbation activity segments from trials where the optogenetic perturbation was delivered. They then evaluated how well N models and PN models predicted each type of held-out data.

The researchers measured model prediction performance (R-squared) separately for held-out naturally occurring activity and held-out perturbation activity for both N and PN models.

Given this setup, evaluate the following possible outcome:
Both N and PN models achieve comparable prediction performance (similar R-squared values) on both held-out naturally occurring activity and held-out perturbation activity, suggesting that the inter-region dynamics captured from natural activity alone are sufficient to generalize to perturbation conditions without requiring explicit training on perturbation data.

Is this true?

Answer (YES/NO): NO